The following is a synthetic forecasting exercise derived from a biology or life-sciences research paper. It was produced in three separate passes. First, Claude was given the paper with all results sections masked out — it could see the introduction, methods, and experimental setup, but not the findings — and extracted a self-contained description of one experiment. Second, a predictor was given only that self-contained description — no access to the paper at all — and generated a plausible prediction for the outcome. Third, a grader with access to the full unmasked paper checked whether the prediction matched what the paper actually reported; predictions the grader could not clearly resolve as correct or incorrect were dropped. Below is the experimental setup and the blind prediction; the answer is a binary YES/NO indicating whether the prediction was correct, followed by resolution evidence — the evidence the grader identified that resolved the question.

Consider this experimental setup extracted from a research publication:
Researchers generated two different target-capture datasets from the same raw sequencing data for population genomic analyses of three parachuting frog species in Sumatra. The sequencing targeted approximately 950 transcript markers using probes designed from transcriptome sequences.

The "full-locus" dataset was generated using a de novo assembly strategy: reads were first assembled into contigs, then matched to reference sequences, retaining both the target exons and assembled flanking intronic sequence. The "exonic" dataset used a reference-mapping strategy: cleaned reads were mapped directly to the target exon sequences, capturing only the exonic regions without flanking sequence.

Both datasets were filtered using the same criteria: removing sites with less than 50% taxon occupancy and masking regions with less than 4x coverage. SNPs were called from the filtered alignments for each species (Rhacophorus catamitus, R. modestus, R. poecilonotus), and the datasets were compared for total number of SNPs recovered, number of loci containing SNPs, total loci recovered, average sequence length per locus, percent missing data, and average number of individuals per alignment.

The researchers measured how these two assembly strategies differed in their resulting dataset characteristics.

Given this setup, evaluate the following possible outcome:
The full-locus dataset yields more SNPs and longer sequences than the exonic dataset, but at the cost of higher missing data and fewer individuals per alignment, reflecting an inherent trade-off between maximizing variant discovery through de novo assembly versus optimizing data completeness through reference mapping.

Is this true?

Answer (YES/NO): NO